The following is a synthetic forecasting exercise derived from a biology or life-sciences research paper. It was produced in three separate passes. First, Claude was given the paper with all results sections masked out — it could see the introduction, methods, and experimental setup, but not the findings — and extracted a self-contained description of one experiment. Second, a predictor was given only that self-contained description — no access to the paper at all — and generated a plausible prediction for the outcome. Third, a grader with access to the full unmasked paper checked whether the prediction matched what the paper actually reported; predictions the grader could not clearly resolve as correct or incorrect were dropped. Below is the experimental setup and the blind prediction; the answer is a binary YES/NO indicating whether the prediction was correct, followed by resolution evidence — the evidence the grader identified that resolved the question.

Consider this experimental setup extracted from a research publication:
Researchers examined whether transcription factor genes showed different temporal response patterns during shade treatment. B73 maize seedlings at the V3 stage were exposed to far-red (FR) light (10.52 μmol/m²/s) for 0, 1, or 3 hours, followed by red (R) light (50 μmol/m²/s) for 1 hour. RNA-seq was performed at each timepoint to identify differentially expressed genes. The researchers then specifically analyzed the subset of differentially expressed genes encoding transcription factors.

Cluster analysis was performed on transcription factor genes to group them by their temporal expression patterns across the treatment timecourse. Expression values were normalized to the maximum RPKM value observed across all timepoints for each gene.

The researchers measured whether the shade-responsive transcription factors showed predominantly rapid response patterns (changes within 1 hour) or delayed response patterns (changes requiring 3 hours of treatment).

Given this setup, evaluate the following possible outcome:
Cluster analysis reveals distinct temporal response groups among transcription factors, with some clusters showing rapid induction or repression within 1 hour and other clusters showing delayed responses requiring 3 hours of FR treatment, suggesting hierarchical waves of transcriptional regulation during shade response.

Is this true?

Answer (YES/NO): YES